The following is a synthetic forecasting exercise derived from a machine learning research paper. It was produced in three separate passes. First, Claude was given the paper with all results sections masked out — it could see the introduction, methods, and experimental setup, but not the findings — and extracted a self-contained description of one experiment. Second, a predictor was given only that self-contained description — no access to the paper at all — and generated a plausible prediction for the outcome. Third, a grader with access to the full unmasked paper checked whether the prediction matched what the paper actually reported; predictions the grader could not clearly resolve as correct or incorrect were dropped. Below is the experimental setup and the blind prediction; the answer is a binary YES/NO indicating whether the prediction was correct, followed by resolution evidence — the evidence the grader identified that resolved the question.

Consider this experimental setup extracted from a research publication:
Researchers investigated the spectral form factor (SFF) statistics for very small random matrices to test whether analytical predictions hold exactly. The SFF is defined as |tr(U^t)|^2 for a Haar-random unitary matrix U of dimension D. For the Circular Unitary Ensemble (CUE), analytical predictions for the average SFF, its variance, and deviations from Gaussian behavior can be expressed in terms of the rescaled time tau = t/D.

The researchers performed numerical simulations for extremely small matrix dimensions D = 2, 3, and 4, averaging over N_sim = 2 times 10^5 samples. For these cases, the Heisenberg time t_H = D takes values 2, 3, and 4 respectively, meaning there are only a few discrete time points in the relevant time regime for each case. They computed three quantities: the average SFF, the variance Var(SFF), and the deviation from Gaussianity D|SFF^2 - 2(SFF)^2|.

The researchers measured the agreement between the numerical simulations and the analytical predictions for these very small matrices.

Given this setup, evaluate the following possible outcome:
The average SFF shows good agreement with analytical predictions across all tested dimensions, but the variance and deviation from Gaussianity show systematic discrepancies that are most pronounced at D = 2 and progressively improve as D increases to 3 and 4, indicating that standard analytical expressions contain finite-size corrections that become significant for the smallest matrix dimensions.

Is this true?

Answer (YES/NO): NO